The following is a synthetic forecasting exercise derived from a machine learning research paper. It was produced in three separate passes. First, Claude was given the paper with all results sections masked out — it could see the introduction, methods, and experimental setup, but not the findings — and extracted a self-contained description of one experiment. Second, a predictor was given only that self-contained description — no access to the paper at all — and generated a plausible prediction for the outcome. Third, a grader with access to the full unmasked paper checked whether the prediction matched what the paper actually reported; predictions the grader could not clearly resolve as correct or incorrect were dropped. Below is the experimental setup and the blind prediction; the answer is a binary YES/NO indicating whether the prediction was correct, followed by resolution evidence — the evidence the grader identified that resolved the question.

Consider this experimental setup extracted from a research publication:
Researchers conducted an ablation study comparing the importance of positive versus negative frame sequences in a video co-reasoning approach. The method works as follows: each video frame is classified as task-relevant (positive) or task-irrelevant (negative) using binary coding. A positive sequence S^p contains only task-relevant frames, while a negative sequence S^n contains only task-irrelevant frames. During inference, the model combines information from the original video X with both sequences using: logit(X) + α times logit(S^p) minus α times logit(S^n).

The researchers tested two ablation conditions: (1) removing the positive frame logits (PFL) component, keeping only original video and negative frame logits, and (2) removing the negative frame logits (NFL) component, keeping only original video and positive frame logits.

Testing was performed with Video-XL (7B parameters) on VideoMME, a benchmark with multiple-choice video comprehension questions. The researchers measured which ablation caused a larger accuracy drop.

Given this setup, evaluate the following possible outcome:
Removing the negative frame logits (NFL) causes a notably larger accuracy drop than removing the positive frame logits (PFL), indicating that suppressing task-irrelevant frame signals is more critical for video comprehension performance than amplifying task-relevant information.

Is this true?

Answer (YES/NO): NO